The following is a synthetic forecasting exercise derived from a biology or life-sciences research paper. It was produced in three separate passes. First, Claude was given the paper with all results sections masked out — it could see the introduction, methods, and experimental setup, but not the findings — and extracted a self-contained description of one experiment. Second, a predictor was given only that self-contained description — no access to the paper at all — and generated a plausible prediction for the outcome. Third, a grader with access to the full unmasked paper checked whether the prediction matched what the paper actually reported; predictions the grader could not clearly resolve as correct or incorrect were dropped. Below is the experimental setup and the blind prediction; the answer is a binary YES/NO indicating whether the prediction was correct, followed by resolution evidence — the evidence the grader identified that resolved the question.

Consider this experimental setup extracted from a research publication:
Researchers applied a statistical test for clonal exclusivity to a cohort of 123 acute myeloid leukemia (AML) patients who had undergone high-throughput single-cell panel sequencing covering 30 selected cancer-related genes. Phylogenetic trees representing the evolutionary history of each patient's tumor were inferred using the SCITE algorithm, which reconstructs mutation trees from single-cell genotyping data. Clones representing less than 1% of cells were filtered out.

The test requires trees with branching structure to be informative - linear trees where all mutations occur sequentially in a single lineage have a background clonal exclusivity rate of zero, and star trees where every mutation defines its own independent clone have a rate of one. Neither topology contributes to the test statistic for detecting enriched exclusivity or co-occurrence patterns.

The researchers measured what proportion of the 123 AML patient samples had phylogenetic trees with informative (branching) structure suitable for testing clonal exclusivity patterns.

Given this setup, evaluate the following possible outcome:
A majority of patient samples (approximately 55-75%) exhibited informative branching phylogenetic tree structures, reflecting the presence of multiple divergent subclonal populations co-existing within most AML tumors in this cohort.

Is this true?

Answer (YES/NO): NO